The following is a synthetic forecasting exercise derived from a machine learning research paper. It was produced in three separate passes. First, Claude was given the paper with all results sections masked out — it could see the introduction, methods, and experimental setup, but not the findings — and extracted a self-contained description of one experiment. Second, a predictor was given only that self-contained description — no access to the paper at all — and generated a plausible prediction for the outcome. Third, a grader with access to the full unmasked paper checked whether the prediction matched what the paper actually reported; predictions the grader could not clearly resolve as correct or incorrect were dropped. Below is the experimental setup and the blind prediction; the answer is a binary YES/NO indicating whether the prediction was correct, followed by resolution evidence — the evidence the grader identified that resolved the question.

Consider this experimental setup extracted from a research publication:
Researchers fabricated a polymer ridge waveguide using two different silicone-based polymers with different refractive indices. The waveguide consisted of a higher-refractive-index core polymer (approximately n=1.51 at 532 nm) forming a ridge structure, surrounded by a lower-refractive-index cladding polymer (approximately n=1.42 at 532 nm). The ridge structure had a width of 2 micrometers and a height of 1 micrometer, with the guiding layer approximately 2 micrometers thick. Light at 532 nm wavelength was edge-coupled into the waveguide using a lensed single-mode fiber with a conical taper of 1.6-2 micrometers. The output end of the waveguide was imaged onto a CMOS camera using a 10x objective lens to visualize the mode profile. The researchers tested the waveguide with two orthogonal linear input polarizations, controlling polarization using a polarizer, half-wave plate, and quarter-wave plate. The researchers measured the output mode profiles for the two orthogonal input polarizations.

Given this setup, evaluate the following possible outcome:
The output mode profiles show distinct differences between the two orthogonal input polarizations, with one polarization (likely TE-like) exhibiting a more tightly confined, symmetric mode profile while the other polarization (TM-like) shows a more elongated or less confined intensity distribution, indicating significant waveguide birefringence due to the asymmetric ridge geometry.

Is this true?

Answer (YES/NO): NO